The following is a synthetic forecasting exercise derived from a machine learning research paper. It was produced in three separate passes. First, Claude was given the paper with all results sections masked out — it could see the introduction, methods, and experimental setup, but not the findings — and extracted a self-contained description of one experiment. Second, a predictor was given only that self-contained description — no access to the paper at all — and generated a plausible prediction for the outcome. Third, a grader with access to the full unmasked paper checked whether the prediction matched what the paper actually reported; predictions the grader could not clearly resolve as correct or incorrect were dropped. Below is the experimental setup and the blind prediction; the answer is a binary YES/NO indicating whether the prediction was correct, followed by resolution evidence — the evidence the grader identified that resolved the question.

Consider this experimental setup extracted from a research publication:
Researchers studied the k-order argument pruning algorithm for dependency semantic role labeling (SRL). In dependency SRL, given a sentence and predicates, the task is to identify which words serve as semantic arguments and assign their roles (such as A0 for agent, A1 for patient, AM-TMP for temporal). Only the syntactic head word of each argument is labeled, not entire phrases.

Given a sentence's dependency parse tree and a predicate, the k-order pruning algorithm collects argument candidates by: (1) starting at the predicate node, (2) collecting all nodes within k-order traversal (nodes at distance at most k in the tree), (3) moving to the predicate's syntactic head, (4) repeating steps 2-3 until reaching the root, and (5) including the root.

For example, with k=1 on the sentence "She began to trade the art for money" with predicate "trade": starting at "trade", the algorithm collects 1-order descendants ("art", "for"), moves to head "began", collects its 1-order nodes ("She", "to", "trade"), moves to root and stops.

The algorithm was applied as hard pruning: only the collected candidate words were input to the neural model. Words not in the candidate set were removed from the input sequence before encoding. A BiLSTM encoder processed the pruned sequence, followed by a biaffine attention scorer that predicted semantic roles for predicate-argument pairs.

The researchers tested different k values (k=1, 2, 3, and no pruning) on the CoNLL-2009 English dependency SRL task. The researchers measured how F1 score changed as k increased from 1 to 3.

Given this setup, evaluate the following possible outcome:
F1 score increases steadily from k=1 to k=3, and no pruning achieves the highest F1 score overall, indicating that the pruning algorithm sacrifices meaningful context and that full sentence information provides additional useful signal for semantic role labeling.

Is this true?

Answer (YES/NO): NO